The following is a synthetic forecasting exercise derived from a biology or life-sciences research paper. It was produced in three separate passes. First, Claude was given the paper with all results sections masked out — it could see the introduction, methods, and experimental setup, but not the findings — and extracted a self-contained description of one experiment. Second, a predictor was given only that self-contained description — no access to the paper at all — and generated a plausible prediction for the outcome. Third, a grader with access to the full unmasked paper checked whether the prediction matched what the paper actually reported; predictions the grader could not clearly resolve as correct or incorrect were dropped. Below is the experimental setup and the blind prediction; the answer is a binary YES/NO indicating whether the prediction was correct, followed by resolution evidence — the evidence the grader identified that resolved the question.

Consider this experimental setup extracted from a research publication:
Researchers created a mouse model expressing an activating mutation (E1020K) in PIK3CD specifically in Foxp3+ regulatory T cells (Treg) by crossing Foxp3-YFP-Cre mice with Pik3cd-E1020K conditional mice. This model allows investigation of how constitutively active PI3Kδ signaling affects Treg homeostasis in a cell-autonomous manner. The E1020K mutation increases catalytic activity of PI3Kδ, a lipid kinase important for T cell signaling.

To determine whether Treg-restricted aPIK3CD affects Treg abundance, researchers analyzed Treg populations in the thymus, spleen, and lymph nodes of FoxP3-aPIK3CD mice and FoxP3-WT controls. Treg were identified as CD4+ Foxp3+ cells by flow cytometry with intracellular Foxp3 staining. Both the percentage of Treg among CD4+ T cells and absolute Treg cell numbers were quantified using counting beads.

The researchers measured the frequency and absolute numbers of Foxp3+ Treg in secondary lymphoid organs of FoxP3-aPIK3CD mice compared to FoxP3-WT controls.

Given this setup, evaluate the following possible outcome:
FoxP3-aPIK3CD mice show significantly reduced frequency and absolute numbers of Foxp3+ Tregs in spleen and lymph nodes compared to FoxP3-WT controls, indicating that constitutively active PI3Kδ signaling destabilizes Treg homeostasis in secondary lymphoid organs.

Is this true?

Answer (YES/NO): NO